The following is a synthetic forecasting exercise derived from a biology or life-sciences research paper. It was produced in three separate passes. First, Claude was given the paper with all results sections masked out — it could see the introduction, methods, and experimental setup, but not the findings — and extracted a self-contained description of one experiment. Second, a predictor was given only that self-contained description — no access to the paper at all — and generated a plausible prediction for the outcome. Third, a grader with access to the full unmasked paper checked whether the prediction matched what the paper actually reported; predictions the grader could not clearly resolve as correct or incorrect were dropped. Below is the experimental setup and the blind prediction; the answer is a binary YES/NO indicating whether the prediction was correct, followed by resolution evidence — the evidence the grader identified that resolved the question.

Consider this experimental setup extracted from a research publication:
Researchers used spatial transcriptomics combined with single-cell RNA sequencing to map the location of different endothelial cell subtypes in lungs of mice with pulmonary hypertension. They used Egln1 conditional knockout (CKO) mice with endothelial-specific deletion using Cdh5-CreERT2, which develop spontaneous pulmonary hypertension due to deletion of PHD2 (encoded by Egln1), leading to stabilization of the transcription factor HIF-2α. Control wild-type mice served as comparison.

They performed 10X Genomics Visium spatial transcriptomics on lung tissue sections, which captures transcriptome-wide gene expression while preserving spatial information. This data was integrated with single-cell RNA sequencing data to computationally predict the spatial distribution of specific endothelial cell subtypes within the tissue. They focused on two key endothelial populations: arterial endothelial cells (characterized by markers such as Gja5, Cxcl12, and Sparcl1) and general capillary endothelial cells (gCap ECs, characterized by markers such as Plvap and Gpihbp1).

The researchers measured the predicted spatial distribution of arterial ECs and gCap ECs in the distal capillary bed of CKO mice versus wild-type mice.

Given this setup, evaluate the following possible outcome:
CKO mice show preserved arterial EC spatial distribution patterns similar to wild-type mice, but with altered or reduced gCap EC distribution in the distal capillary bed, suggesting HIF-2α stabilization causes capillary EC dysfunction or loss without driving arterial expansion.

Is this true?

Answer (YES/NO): NO